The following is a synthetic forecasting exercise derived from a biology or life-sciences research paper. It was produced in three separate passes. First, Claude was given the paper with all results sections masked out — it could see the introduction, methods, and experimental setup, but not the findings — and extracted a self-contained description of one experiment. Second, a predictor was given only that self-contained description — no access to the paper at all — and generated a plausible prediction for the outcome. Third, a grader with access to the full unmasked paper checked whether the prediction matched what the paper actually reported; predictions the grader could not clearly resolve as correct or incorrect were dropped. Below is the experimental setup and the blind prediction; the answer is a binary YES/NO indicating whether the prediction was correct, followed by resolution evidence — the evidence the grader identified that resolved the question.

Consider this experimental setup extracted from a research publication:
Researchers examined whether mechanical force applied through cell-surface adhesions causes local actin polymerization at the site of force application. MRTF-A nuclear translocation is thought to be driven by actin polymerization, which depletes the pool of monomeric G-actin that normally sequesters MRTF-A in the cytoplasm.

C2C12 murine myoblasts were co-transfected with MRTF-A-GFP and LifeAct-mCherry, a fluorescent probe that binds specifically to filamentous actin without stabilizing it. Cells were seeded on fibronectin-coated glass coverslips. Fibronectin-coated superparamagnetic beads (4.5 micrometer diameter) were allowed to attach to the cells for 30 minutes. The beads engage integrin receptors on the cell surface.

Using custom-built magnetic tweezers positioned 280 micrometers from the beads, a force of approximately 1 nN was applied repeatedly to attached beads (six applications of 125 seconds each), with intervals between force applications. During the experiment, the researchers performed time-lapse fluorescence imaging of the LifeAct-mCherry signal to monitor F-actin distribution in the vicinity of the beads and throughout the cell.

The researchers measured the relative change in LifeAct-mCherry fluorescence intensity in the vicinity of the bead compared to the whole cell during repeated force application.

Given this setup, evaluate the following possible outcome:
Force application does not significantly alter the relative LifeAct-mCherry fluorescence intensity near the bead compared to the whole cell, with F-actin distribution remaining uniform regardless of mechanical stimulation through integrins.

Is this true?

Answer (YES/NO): NO